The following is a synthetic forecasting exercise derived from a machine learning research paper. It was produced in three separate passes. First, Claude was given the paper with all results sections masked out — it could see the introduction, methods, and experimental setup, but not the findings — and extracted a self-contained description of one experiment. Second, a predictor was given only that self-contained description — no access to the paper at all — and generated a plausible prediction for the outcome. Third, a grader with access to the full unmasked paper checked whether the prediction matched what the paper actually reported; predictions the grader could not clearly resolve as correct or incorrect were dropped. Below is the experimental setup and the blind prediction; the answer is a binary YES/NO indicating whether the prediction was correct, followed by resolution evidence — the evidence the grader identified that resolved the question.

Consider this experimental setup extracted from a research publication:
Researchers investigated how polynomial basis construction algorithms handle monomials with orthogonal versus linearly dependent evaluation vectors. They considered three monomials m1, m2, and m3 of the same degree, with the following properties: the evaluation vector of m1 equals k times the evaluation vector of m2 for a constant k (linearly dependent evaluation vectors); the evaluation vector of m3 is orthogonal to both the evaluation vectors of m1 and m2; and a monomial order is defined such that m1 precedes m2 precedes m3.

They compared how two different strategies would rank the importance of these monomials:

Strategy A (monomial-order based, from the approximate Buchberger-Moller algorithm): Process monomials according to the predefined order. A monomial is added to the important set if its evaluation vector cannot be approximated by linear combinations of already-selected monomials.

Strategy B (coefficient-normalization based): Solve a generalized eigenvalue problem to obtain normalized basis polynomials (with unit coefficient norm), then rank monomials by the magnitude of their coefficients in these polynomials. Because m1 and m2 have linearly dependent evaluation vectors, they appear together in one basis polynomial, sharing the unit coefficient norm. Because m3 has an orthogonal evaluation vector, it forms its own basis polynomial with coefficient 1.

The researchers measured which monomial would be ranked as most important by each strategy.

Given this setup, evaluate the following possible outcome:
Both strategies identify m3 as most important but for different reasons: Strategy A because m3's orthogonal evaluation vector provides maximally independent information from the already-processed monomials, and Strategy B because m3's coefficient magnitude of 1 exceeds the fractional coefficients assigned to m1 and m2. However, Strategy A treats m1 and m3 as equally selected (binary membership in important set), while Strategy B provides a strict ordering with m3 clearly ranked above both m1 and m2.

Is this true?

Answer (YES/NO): NO